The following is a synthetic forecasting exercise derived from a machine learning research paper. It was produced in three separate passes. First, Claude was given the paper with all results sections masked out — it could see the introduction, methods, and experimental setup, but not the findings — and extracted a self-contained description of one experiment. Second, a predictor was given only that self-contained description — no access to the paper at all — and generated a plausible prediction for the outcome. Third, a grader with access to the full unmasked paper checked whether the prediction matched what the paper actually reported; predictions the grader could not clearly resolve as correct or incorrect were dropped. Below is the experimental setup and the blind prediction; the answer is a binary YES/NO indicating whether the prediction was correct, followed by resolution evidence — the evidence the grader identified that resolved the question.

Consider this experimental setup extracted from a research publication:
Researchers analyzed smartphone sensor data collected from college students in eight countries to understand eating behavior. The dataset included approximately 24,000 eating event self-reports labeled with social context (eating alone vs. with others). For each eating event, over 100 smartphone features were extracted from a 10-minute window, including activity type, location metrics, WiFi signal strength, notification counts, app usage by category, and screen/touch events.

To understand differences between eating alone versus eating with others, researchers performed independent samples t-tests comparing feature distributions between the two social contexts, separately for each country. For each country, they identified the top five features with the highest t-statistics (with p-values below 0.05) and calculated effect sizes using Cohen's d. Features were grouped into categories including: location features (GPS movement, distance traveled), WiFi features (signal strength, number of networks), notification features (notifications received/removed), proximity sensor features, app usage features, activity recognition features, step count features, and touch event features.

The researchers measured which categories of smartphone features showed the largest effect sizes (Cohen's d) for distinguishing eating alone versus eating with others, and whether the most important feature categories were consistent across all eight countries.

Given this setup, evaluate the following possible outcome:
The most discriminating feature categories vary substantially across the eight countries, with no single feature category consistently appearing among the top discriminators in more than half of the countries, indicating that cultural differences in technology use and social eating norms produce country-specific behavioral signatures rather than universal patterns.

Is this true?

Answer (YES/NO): NO